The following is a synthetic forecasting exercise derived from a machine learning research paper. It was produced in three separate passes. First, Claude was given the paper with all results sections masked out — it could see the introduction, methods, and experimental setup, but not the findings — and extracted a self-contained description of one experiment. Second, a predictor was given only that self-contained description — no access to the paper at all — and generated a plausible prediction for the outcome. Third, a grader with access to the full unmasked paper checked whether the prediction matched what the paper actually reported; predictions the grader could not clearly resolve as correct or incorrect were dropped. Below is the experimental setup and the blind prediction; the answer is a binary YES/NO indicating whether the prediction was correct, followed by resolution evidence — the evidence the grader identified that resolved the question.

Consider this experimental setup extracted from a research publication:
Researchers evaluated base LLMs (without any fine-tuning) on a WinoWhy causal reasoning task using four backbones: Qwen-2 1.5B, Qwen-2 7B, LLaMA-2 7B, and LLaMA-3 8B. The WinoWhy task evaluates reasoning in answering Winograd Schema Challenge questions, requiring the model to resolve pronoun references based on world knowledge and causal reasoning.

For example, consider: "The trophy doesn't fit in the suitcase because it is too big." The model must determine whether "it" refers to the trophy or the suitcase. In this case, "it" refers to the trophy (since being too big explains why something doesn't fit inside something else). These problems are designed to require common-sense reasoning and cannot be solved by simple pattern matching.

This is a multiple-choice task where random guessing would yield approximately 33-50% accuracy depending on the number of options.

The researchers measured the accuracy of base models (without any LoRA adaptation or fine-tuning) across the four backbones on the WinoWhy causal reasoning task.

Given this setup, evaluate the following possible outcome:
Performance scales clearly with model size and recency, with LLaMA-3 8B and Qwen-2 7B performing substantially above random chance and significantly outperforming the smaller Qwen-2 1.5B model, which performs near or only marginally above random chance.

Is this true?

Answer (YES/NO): NO